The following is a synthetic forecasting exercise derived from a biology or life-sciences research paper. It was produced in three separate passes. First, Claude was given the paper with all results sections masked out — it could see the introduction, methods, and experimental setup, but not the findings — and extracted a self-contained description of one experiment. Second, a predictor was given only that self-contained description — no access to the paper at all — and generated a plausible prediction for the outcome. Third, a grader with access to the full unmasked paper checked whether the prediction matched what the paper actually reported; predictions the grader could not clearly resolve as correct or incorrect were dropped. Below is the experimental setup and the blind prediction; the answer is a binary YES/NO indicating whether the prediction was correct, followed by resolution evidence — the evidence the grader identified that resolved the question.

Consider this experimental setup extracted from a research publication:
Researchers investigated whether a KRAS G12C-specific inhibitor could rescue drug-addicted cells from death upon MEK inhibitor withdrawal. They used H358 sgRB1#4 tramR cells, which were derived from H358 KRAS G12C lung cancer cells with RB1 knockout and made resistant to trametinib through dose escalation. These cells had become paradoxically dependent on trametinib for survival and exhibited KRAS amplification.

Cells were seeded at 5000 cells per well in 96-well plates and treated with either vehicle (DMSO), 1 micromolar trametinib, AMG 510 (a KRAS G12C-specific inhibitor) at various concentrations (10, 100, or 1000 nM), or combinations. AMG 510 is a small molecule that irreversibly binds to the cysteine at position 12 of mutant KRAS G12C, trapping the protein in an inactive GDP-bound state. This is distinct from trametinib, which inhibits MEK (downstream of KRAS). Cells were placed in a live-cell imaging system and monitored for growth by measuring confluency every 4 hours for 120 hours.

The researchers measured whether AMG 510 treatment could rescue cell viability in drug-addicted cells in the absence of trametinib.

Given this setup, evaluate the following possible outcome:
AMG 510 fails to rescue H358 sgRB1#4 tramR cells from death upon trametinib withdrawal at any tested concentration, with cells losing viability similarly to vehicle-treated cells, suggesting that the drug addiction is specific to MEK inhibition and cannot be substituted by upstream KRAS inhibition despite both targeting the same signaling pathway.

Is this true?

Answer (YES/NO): NO